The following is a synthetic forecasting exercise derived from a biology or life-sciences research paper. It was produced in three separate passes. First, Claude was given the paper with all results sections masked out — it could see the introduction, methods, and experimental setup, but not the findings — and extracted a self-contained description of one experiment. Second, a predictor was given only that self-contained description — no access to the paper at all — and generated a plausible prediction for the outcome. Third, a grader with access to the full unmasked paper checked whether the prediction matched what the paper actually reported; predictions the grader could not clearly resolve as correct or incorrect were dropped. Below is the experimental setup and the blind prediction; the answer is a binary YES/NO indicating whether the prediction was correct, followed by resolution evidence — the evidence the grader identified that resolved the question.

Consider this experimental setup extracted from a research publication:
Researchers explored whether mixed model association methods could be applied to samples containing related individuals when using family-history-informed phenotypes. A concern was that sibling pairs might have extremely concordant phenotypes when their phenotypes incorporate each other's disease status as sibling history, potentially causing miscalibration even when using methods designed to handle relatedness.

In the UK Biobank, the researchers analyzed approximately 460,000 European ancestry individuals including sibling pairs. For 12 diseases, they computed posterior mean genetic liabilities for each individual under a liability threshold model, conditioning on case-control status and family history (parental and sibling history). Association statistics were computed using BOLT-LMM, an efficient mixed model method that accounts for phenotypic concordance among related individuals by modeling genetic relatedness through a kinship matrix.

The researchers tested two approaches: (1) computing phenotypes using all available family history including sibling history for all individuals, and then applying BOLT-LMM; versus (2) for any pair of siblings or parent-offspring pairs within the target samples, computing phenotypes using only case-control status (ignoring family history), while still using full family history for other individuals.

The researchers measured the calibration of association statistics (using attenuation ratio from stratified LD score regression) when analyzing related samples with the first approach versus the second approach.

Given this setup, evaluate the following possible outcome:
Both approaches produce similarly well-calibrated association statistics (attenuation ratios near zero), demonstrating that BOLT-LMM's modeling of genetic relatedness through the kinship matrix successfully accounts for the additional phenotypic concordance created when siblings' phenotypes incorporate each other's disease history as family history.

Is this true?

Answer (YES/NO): NO